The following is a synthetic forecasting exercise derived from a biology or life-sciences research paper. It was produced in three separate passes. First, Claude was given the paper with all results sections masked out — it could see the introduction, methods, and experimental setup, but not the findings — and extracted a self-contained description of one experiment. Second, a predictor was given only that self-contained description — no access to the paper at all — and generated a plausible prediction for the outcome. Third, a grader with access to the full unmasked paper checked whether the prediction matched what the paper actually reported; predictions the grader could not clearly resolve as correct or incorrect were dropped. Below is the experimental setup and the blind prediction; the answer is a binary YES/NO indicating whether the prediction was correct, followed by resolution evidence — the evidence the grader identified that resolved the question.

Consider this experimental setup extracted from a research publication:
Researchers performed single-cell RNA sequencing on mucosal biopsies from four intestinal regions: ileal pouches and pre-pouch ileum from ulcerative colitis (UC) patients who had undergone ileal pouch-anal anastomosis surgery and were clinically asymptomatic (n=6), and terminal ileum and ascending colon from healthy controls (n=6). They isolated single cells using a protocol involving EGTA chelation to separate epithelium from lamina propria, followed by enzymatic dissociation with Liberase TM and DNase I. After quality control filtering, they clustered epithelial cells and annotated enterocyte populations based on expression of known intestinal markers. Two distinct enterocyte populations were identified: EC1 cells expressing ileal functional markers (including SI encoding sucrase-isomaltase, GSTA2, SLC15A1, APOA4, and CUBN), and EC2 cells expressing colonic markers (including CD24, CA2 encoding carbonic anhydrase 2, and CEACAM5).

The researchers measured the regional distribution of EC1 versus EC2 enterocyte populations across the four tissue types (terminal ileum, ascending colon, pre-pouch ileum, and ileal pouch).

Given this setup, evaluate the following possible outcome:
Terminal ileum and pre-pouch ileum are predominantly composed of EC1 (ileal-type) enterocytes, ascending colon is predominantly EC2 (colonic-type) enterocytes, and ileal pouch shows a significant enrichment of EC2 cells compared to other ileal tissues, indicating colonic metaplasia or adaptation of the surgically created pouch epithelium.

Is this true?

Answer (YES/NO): YES